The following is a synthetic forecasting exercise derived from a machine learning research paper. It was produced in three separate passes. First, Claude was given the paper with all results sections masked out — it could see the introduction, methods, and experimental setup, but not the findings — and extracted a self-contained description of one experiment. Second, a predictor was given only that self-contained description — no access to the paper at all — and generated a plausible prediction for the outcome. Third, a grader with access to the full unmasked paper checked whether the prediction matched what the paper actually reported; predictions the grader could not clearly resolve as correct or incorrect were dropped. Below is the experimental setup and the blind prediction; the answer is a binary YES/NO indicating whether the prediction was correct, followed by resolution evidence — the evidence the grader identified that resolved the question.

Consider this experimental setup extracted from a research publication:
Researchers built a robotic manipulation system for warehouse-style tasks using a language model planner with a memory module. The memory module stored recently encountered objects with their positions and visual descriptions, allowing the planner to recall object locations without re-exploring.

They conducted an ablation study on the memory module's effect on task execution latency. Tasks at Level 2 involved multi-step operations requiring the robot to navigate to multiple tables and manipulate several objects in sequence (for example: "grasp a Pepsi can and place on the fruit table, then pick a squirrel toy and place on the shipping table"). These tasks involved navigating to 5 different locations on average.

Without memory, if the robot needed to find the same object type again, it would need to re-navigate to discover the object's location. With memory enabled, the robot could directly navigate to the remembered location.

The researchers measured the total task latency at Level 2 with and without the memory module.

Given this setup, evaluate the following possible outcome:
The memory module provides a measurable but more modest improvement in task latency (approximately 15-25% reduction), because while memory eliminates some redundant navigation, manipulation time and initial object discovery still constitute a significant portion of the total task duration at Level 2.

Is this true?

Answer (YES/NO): NO